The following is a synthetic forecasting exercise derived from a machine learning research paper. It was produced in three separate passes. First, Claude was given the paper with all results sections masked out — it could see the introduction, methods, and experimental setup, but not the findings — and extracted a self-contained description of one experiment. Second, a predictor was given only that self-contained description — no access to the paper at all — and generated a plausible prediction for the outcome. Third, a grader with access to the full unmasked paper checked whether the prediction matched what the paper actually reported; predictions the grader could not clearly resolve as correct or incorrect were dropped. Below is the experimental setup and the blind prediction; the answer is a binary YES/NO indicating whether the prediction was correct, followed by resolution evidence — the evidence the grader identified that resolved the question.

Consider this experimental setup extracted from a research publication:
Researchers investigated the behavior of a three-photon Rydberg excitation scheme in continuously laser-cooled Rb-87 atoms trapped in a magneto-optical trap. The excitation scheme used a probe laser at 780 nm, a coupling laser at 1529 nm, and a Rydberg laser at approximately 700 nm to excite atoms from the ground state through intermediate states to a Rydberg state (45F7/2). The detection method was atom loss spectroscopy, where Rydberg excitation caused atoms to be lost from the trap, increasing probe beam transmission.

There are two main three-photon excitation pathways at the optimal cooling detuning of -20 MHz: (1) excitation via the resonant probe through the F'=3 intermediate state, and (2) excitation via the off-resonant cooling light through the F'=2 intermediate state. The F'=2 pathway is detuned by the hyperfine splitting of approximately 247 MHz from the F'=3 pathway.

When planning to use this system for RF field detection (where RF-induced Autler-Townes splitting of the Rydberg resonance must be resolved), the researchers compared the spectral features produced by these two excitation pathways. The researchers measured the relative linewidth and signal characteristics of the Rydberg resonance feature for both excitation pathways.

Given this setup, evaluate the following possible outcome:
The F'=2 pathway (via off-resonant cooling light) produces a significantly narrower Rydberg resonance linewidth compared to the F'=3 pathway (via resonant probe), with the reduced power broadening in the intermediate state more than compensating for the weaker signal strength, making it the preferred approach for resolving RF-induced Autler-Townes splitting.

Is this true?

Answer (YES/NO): YES